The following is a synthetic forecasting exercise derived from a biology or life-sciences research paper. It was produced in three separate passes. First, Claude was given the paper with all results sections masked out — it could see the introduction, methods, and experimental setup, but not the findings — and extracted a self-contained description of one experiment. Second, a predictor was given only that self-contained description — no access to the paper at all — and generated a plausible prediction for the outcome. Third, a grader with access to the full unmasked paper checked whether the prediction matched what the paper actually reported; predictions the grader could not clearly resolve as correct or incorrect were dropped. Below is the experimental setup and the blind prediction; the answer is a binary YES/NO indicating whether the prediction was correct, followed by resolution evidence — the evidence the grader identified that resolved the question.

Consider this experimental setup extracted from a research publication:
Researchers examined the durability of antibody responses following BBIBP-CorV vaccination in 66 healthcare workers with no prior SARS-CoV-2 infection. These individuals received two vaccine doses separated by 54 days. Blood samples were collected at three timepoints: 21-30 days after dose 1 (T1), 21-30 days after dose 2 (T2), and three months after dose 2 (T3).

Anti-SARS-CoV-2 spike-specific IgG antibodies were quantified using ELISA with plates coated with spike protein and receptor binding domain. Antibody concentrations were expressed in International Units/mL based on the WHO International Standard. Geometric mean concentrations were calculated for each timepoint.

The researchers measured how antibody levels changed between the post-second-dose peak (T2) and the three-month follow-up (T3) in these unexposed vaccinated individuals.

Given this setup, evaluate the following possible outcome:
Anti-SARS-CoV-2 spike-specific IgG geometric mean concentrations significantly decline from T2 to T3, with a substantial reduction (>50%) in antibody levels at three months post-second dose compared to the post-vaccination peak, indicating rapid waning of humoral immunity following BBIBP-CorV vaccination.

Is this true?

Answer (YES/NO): YES